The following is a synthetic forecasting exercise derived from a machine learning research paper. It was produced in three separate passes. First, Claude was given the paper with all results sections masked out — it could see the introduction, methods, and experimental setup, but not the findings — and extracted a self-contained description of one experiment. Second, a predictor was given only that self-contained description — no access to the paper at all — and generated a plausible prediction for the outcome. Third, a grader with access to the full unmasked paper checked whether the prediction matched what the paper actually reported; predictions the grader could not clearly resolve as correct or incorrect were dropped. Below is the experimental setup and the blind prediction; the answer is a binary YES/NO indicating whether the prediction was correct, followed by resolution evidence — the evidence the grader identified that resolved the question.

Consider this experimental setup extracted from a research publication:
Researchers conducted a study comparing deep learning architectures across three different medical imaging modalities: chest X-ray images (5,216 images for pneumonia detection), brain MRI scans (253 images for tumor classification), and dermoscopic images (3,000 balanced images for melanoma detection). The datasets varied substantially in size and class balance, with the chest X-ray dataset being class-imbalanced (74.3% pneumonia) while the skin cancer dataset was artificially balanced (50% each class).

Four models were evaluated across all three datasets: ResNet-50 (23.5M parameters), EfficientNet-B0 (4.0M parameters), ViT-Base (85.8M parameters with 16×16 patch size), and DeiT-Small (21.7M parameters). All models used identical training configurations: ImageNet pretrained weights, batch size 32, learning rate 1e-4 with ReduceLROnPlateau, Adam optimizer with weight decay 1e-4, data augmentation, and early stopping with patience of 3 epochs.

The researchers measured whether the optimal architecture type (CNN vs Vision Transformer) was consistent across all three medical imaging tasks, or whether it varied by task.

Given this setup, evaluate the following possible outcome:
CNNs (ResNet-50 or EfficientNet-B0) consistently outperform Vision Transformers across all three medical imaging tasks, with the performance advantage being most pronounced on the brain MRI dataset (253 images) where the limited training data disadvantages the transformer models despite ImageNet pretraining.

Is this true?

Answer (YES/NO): NO